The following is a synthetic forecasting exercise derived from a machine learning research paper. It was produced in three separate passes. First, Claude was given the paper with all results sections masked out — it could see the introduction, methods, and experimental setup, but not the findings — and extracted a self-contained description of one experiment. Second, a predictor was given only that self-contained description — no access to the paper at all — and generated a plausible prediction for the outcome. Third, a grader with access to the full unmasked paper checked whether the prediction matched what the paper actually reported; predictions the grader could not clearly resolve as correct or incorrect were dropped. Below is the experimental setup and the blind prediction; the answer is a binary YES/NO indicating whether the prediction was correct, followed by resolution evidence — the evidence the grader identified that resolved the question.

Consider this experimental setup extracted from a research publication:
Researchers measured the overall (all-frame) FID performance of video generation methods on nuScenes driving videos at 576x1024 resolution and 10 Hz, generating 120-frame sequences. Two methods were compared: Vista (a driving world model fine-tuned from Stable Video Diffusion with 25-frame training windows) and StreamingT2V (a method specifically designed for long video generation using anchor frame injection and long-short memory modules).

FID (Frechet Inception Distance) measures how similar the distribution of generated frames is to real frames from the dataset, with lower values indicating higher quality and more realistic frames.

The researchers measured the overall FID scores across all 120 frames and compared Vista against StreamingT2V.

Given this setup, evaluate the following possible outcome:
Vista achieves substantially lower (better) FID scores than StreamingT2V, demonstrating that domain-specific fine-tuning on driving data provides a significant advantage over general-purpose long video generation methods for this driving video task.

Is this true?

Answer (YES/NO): YES